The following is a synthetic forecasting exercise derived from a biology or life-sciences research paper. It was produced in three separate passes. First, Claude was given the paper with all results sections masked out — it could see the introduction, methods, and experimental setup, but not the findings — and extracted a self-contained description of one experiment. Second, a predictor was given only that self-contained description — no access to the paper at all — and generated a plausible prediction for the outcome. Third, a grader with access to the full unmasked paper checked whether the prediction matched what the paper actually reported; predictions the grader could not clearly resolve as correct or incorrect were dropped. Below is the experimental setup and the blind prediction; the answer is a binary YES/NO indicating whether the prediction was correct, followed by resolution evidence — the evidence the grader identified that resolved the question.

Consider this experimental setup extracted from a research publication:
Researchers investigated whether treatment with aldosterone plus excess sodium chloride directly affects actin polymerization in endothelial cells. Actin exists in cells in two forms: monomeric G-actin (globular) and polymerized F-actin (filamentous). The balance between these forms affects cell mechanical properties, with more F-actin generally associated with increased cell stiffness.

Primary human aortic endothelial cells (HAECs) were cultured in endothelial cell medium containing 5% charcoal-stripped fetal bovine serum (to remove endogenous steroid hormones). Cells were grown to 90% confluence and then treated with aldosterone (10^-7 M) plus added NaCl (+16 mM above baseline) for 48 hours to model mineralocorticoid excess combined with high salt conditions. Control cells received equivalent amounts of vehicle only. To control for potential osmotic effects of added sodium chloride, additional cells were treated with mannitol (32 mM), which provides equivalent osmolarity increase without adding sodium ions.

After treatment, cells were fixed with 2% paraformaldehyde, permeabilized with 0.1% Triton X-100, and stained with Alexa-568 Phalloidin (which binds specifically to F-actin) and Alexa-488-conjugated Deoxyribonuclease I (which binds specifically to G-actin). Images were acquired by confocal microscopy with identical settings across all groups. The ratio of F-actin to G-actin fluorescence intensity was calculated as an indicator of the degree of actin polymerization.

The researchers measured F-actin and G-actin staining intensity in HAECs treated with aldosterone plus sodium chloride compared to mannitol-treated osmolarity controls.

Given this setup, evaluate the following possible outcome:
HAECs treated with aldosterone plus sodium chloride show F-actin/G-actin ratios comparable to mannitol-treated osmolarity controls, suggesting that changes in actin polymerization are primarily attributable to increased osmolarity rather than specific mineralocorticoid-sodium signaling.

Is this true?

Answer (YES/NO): NO